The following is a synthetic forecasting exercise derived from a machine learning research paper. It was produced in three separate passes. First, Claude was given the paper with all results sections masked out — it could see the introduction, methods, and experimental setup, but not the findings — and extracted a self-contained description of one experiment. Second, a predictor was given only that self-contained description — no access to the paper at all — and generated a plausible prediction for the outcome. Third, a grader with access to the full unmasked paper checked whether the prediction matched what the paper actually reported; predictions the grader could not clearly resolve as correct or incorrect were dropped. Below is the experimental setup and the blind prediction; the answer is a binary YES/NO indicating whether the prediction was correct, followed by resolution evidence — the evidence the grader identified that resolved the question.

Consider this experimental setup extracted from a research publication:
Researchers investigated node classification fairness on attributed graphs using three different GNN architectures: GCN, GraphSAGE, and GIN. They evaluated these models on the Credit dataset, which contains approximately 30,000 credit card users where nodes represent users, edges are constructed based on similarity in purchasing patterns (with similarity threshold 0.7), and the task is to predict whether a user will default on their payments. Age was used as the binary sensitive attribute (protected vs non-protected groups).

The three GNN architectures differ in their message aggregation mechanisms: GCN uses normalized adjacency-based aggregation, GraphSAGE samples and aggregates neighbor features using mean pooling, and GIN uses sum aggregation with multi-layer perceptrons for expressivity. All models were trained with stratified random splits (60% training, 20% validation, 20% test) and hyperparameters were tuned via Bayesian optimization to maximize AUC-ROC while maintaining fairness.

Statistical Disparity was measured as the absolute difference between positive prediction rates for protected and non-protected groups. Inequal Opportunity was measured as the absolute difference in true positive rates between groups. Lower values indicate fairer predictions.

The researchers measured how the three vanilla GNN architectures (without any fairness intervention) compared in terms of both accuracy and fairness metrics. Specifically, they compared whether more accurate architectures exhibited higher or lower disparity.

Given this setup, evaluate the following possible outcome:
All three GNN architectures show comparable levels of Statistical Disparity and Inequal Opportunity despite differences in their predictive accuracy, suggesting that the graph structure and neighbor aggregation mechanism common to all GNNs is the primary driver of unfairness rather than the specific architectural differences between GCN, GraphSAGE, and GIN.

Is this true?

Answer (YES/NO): NO